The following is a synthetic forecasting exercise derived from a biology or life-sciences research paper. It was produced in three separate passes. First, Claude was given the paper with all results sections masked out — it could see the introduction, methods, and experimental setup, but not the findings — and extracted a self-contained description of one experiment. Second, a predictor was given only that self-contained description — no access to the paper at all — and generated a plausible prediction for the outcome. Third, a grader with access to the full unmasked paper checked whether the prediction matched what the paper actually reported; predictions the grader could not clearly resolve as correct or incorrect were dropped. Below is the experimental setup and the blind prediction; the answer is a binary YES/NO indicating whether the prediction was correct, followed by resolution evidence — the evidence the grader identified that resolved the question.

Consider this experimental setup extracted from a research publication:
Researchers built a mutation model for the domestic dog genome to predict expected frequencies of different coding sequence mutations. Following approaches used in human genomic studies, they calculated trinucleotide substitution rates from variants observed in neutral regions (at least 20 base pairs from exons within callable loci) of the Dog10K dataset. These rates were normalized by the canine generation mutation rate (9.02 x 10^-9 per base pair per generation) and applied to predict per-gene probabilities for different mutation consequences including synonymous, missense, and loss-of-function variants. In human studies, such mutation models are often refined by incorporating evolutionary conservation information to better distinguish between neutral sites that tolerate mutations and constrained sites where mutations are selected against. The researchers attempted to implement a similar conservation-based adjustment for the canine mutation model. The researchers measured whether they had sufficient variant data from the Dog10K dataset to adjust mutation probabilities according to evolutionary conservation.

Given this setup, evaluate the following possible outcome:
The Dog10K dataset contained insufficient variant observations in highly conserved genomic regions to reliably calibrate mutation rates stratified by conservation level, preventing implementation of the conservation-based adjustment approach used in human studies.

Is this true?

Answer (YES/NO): YES